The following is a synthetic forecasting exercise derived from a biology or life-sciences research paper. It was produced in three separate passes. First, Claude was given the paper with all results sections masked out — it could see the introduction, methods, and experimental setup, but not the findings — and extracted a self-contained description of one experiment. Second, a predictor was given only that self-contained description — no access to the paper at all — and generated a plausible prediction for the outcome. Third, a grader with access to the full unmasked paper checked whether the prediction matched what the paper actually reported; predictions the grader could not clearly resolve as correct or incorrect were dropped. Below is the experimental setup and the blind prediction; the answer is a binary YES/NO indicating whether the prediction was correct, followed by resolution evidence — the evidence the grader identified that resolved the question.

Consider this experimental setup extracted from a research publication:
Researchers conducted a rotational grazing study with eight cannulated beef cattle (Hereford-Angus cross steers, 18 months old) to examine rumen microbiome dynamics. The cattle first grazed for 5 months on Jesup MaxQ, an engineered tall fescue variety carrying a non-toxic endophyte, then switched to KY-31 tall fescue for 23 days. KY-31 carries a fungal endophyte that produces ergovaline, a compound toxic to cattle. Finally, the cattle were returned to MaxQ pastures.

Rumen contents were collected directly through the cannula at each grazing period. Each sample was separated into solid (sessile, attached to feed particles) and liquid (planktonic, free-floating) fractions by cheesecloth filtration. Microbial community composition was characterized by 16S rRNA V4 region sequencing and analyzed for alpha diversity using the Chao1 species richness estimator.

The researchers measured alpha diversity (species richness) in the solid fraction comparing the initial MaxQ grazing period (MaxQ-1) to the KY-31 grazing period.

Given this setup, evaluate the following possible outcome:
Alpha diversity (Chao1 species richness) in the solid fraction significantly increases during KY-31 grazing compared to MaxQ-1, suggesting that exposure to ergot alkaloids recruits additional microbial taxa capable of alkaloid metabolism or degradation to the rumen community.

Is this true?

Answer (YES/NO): NO